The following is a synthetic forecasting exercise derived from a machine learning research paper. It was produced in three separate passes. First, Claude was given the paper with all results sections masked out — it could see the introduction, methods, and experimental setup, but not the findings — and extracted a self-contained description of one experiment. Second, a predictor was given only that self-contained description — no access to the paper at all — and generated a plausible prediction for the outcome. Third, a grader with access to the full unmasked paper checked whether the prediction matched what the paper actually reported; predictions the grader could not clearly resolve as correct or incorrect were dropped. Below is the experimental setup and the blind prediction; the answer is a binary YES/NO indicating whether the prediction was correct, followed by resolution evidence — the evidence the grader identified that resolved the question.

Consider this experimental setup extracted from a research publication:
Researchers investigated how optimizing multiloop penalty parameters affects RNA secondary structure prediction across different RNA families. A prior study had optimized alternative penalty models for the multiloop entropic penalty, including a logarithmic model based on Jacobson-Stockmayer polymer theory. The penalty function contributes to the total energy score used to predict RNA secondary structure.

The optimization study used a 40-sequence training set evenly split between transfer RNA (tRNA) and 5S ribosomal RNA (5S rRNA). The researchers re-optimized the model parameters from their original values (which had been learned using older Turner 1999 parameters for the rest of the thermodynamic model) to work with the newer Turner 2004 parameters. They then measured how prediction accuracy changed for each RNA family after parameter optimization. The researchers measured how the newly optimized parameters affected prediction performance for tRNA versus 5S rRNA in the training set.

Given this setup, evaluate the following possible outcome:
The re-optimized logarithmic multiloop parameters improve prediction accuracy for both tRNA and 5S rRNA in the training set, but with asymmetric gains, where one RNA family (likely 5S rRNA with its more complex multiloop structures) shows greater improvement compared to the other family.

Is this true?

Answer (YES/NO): NO